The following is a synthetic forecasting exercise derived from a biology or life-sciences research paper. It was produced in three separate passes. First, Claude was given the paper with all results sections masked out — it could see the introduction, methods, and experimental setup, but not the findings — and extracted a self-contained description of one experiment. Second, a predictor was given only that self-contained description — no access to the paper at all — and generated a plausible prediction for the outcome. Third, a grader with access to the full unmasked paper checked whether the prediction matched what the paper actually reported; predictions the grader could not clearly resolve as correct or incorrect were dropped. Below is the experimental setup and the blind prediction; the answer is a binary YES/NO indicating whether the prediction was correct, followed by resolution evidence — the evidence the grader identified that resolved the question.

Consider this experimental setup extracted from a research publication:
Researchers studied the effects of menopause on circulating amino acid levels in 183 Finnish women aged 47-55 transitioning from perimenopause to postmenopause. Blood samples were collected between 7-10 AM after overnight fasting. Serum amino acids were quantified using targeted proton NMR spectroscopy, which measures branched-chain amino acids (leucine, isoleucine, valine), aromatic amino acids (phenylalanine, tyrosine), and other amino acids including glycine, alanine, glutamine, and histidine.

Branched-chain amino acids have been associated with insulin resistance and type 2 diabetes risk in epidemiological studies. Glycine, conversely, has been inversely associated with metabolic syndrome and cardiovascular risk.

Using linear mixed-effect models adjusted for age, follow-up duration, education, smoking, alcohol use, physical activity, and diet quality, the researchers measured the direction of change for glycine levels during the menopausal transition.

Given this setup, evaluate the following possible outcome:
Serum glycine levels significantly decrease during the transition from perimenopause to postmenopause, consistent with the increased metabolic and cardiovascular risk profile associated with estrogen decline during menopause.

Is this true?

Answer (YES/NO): NO